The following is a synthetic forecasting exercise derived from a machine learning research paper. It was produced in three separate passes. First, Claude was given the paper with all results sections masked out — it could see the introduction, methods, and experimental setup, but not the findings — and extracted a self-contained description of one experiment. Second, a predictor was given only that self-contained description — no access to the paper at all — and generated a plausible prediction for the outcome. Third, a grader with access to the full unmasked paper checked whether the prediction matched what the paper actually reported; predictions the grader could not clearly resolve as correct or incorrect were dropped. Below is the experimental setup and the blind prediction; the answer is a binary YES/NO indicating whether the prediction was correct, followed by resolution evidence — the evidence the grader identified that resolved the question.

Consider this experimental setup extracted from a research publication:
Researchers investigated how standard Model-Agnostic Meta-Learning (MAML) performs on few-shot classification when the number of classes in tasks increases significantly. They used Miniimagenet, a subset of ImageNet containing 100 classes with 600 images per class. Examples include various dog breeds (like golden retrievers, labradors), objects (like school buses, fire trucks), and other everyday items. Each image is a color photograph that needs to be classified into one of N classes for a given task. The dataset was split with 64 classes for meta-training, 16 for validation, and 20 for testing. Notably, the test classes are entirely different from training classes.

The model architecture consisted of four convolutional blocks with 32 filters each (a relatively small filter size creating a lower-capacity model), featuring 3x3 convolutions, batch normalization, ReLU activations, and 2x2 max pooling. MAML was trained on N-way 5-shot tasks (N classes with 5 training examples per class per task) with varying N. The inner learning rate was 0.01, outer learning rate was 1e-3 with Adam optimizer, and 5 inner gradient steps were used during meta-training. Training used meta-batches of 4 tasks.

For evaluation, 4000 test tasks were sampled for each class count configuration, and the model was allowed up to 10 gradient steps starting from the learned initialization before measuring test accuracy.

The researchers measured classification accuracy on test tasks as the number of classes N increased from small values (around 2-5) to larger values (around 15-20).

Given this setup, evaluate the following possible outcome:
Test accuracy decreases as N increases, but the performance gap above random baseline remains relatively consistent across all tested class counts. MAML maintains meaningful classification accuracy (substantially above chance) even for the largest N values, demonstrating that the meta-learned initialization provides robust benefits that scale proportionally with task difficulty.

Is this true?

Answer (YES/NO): NO